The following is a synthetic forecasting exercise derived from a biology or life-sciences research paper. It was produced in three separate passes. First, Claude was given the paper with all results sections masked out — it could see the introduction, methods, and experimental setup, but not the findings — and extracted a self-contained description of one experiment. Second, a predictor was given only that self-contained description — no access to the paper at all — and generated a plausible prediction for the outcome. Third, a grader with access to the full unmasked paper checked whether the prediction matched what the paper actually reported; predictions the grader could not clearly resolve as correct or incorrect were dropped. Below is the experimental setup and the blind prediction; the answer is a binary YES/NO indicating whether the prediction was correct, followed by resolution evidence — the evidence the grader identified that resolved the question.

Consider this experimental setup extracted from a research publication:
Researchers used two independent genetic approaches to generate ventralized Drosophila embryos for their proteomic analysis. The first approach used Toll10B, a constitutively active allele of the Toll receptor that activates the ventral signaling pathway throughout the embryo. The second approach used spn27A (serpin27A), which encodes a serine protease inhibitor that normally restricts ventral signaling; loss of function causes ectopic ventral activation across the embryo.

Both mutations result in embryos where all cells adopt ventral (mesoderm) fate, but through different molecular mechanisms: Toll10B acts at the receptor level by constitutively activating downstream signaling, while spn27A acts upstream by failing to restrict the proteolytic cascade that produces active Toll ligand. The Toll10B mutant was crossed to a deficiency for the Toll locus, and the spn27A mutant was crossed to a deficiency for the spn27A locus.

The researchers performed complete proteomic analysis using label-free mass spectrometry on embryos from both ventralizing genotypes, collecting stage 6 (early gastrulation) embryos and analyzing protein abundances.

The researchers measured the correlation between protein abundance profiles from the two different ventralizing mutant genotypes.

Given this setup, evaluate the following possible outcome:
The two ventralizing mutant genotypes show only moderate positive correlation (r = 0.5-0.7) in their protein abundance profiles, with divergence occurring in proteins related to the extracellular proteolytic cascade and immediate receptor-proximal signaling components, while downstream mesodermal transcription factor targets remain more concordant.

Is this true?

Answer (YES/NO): NO